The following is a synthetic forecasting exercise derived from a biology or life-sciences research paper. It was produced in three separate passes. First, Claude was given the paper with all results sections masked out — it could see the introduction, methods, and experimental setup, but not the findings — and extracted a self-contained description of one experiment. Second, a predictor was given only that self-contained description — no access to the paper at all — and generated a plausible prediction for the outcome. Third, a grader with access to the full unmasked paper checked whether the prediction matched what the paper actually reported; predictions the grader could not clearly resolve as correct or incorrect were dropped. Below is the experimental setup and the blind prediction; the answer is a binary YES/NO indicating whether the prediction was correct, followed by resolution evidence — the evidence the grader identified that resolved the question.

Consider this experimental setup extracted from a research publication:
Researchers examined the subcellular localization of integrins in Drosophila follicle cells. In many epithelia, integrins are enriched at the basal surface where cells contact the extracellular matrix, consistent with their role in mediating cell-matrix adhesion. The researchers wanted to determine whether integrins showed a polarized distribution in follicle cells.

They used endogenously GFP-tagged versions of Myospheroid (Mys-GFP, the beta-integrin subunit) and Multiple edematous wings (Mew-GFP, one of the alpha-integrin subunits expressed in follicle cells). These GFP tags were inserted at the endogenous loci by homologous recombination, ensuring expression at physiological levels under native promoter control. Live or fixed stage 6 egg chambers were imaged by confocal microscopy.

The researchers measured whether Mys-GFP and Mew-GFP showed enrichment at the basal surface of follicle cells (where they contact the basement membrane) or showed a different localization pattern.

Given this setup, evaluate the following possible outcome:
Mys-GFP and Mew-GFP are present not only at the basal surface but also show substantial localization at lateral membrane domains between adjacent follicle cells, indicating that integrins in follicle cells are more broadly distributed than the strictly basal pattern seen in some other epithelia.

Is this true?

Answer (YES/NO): NO